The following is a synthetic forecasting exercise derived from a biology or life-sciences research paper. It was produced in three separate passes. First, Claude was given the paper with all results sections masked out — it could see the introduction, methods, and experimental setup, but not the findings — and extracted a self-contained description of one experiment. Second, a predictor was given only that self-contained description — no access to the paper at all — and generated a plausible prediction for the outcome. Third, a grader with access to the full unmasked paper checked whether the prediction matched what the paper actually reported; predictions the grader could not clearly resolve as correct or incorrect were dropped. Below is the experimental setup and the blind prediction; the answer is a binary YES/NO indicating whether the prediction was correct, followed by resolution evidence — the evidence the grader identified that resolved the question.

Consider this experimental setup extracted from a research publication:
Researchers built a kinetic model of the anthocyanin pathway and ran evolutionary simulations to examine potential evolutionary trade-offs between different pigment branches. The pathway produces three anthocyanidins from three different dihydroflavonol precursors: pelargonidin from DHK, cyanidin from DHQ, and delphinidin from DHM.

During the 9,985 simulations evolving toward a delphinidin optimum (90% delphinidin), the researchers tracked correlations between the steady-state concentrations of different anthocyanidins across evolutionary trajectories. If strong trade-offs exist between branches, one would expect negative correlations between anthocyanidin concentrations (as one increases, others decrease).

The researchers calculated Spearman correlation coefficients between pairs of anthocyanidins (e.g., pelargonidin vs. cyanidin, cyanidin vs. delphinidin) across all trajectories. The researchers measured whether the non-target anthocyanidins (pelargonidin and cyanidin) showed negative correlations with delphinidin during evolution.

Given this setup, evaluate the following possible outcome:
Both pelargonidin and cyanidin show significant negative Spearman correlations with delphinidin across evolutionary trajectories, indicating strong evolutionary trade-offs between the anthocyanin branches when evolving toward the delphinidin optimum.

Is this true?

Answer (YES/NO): YES